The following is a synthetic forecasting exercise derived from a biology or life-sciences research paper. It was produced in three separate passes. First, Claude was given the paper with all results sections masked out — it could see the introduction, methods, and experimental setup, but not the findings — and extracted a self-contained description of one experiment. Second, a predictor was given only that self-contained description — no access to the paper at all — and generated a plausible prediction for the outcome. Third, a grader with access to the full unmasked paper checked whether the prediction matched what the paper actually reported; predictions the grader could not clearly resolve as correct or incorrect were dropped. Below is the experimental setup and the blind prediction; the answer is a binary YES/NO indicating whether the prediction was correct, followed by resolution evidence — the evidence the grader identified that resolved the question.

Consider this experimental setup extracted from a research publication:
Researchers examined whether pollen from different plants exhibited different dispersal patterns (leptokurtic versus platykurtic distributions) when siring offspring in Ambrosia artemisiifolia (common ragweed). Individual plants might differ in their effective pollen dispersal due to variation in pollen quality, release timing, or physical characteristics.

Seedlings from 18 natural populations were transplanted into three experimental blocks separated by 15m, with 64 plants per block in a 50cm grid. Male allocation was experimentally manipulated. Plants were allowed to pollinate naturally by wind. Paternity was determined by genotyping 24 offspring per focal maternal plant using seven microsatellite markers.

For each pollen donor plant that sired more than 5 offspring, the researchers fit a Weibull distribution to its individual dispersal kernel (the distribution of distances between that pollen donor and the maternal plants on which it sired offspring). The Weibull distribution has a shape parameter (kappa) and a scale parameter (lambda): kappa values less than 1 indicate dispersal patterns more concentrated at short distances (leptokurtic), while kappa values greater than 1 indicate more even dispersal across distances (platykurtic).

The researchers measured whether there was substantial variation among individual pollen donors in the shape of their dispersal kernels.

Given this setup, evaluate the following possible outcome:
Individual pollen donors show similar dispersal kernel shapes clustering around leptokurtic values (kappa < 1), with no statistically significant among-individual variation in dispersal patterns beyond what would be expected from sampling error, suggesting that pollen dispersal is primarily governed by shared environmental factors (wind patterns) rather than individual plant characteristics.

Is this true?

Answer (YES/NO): NO